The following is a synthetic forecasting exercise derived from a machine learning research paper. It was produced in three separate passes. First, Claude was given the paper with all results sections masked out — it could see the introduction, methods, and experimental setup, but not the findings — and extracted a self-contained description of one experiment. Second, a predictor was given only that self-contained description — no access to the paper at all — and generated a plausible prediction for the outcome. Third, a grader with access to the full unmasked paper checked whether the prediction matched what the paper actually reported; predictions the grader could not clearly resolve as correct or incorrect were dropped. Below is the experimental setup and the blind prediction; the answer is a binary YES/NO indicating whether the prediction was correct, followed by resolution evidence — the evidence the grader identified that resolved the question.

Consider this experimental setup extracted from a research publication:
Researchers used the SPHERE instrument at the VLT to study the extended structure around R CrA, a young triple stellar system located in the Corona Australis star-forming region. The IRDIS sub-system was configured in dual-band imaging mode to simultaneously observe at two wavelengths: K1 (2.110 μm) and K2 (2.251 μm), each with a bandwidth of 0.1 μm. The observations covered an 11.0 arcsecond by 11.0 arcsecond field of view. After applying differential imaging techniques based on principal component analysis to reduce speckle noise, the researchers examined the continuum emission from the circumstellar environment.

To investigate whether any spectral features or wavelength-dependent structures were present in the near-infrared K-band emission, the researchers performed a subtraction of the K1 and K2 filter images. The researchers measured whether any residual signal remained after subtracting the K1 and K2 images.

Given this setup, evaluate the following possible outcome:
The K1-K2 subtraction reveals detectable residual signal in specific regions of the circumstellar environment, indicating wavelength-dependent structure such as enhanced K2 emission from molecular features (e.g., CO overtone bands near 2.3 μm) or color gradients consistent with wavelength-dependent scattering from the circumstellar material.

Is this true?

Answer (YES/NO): NO